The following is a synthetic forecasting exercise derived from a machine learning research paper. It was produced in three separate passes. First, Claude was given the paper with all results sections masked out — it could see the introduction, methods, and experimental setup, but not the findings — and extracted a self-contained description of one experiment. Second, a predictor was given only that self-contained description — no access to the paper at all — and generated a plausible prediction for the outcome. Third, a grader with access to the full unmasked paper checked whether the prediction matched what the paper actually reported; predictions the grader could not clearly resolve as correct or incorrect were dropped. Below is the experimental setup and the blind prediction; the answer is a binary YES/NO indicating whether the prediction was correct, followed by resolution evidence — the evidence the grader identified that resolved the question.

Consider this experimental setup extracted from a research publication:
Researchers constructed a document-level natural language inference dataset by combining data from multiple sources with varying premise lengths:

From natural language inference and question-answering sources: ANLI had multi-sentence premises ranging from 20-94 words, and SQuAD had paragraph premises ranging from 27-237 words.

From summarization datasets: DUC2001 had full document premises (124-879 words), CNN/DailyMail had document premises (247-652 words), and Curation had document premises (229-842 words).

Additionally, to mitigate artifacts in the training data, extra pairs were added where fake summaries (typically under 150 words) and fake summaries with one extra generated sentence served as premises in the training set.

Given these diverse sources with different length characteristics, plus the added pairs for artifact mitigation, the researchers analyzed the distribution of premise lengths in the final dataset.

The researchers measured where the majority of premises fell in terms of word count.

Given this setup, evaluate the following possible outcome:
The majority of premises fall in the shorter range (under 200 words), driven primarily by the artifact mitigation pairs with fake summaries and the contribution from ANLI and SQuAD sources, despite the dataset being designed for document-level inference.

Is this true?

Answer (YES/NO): YES